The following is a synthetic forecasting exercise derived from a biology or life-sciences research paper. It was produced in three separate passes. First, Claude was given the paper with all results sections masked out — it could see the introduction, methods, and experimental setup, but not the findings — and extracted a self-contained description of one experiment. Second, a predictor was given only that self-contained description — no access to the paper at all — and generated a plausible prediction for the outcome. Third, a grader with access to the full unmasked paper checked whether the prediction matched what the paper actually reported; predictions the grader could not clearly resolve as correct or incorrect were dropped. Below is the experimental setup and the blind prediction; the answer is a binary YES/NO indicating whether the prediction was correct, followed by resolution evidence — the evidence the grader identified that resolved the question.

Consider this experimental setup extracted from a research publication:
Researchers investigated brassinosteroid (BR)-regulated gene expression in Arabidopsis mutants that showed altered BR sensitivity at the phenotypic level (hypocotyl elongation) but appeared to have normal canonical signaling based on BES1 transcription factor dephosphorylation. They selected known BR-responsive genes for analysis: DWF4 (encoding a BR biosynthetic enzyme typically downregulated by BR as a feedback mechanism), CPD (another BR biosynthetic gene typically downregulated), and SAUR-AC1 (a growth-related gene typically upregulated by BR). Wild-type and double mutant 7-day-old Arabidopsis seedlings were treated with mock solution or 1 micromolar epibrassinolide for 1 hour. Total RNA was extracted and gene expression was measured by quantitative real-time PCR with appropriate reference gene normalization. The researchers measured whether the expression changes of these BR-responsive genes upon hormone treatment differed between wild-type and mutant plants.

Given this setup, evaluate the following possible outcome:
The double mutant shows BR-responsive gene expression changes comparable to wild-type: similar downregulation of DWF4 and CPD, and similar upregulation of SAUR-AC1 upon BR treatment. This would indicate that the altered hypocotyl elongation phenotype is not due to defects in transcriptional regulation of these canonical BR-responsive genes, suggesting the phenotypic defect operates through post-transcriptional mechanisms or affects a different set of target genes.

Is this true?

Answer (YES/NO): YES